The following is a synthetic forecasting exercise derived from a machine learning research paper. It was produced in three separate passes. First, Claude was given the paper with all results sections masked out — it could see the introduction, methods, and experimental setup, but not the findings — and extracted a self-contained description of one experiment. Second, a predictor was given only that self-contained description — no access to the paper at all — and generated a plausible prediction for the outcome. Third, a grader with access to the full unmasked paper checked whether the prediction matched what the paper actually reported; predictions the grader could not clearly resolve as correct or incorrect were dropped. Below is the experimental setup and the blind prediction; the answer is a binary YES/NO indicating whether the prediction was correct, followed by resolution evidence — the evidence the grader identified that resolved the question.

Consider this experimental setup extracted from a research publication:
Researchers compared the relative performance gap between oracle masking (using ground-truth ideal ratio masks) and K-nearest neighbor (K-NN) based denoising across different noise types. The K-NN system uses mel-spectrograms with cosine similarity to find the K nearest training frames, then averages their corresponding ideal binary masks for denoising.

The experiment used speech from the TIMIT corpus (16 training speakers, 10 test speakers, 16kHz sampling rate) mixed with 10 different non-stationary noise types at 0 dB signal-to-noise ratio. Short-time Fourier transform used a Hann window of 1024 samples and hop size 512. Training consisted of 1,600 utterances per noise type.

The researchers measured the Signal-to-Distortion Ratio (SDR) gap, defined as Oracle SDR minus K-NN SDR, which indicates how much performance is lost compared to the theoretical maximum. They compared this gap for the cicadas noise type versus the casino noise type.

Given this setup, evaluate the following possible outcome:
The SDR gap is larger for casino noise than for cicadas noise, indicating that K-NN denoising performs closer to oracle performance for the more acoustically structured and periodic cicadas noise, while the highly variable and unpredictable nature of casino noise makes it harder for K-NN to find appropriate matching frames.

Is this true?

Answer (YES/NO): YES